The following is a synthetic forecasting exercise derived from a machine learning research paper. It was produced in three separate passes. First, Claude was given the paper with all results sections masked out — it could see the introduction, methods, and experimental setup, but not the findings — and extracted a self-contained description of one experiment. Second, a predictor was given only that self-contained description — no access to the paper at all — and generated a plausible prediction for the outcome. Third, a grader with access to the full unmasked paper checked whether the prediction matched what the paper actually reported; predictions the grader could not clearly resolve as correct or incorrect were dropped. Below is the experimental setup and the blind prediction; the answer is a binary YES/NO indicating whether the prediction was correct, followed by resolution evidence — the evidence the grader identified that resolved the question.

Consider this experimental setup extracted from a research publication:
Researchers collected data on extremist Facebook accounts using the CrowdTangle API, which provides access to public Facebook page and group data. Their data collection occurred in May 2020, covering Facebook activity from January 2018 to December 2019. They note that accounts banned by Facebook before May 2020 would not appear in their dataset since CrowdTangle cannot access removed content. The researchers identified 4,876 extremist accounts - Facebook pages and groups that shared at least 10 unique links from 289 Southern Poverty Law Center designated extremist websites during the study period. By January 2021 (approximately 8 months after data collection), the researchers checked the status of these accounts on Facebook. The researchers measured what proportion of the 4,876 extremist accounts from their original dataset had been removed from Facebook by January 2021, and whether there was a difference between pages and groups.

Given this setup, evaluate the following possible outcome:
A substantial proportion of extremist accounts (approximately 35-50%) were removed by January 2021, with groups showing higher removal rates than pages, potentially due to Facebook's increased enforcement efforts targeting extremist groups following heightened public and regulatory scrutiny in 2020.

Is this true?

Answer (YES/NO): NO